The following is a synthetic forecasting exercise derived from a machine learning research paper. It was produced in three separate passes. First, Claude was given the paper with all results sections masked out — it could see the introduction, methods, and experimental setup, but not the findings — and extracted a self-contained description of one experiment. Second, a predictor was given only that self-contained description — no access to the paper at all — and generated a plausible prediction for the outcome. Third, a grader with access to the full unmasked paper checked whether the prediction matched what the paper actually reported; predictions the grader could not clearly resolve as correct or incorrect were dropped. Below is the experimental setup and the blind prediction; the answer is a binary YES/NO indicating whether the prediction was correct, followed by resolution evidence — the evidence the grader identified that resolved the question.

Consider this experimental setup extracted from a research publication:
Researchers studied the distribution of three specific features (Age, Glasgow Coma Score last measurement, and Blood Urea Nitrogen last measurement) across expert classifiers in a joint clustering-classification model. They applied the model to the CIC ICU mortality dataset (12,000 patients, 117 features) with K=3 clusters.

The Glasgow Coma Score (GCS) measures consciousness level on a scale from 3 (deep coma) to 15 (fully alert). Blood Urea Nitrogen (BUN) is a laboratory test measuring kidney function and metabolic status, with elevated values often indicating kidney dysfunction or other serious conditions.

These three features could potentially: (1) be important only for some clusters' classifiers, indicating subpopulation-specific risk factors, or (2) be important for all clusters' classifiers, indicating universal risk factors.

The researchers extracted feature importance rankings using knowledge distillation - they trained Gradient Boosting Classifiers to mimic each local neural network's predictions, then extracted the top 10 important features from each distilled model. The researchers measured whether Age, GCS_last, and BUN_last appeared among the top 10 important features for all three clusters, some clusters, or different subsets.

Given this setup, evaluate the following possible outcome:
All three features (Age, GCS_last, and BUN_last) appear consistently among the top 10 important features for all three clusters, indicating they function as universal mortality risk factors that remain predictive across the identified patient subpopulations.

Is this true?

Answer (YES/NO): YES